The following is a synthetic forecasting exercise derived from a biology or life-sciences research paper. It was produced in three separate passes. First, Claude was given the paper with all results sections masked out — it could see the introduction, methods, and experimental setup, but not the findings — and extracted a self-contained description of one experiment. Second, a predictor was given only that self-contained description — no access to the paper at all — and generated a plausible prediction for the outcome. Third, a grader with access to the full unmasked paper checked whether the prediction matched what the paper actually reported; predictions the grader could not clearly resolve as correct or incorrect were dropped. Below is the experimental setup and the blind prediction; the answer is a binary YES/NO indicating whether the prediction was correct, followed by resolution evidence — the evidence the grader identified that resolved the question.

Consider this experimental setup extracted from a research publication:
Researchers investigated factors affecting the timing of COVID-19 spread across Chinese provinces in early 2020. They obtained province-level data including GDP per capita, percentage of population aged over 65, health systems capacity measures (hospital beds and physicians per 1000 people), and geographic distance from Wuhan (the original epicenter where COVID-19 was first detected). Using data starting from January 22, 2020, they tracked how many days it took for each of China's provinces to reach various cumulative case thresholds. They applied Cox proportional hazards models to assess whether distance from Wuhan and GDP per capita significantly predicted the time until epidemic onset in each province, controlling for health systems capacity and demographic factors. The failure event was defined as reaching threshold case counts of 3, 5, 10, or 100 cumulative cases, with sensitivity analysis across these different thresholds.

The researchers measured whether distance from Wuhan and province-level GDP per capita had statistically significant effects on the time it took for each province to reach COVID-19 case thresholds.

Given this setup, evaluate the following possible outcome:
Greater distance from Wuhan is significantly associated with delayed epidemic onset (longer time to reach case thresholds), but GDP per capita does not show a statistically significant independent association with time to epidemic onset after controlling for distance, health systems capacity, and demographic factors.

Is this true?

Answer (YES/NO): NO